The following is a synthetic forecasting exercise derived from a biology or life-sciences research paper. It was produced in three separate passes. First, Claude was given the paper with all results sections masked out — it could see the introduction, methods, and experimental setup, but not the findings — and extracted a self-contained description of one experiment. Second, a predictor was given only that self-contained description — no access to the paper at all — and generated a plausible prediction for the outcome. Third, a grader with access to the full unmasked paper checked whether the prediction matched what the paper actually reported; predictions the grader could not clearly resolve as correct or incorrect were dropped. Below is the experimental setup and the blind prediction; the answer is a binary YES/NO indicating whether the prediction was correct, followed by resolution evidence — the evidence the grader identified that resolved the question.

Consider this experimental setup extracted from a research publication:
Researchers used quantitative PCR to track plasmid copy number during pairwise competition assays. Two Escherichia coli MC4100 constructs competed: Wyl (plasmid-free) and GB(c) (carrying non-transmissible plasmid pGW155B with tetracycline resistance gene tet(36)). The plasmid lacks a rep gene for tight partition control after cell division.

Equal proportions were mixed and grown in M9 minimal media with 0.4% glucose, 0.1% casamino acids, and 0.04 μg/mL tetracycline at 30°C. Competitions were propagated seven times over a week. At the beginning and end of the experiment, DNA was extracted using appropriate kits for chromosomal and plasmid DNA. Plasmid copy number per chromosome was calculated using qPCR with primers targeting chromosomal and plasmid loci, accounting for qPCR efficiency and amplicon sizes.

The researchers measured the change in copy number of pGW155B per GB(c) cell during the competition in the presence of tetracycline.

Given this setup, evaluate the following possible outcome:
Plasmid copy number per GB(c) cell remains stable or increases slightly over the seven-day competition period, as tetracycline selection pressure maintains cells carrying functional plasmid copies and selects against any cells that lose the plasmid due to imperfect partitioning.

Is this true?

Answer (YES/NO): NO